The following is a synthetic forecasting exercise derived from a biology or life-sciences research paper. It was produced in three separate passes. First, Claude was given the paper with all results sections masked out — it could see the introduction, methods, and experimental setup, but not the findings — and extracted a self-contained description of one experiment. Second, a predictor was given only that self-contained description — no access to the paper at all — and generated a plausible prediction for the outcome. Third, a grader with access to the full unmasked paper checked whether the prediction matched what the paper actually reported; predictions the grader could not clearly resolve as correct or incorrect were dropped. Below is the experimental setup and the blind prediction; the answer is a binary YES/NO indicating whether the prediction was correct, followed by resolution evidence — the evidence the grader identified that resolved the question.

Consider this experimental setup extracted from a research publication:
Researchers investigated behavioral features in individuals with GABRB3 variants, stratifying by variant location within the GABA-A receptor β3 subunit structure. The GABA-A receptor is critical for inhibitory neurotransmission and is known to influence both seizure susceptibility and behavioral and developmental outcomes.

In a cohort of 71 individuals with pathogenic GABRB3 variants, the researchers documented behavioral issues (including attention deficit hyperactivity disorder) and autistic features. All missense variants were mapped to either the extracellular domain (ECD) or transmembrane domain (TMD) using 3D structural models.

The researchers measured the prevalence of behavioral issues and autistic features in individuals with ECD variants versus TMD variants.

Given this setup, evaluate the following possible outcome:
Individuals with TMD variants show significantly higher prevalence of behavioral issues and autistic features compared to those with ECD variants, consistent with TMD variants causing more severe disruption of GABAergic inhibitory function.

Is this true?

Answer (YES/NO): NO